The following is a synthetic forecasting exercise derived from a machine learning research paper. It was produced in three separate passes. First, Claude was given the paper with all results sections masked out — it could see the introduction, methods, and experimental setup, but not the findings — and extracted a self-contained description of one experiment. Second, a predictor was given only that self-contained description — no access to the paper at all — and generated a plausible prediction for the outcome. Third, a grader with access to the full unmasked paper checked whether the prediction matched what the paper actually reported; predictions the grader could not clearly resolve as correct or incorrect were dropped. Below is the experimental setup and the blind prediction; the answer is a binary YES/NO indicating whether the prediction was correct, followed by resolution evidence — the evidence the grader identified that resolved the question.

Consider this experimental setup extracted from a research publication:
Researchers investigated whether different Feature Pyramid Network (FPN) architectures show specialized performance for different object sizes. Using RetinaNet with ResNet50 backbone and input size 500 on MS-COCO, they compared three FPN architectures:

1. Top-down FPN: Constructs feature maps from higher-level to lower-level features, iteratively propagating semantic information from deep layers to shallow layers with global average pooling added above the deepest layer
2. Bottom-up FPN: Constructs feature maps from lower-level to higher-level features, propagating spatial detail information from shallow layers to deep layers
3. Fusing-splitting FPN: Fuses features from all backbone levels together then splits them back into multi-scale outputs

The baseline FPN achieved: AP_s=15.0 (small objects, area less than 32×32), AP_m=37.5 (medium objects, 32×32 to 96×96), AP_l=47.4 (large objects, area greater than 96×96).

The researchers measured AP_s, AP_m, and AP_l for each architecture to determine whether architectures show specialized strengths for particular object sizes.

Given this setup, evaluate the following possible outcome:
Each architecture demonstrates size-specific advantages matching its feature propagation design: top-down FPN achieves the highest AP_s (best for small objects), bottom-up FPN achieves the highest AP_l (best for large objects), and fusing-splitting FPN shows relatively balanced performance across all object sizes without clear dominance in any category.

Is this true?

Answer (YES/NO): NO